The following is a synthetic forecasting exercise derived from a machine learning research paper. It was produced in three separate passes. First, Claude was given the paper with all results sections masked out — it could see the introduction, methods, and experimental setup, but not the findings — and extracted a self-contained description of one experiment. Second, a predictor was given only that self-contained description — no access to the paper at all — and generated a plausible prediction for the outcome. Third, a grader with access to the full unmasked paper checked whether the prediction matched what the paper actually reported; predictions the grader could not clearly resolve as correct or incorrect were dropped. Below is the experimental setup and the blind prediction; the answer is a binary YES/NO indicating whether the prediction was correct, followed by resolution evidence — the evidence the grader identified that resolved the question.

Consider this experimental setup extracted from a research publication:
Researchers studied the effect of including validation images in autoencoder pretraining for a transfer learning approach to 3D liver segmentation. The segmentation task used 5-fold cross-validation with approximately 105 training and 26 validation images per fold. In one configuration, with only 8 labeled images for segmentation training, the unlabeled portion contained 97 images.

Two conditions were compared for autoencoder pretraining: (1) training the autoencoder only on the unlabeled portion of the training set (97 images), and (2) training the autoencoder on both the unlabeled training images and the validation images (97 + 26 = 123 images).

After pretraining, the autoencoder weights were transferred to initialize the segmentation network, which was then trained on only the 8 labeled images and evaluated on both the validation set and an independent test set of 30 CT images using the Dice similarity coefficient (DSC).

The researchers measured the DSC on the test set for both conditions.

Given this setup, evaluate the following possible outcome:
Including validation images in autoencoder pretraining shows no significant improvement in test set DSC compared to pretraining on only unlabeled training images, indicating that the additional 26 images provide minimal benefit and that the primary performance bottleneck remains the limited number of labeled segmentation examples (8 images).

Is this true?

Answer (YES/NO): YES